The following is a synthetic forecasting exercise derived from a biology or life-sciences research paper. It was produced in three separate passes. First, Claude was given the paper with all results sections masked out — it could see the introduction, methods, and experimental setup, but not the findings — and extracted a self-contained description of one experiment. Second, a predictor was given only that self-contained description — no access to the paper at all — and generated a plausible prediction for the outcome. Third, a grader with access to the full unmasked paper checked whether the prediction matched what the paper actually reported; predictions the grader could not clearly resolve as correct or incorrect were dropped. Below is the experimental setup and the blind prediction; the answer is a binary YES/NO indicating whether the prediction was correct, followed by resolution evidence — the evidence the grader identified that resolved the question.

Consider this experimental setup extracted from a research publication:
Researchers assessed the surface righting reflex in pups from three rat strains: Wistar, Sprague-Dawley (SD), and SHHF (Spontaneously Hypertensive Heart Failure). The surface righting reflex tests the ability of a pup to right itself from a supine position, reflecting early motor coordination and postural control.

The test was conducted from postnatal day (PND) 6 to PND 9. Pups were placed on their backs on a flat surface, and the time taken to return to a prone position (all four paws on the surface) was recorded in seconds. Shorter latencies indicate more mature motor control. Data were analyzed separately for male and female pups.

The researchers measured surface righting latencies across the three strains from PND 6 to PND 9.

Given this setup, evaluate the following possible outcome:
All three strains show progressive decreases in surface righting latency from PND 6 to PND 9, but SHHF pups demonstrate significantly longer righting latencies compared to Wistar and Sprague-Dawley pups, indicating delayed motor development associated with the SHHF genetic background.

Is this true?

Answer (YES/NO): NO